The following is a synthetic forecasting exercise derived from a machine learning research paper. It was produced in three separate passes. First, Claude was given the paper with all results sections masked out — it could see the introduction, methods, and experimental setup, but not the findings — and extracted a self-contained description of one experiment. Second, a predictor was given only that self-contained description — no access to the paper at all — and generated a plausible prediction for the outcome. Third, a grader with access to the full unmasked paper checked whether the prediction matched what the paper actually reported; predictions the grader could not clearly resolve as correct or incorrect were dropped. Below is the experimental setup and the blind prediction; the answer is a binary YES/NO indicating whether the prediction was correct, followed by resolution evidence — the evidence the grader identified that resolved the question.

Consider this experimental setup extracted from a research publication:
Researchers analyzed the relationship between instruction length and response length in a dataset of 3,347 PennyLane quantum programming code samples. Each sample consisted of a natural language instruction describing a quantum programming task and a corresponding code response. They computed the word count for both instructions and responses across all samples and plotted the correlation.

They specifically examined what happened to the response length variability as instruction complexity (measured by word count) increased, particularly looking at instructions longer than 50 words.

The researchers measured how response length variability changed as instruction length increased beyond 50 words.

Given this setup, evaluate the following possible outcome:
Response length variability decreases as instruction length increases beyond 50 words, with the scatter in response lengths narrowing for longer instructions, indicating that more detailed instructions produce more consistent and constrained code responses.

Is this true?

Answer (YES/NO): NO